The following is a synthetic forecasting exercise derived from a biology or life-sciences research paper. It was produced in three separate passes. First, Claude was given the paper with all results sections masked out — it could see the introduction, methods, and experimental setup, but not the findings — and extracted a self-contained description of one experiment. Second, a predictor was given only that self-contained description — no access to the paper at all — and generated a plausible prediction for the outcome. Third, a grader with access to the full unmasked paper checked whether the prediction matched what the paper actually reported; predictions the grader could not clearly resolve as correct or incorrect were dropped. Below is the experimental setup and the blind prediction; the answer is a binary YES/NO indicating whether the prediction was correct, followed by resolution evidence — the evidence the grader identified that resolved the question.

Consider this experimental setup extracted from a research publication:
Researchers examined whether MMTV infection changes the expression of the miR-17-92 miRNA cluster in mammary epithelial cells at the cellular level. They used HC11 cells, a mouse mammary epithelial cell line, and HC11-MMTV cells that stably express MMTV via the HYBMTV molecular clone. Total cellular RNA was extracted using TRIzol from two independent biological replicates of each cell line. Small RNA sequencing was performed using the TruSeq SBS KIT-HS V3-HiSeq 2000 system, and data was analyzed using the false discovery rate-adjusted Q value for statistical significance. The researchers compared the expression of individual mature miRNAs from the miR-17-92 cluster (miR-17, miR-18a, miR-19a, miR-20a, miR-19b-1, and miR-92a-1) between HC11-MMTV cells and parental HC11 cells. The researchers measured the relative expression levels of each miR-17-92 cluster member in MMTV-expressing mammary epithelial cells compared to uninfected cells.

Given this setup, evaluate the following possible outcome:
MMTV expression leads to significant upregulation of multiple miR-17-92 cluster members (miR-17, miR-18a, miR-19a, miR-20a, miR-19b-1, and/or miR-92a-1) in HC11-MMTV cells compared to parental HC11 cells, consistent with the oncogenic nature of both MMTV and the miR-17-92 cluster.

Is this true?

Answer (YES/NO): YES